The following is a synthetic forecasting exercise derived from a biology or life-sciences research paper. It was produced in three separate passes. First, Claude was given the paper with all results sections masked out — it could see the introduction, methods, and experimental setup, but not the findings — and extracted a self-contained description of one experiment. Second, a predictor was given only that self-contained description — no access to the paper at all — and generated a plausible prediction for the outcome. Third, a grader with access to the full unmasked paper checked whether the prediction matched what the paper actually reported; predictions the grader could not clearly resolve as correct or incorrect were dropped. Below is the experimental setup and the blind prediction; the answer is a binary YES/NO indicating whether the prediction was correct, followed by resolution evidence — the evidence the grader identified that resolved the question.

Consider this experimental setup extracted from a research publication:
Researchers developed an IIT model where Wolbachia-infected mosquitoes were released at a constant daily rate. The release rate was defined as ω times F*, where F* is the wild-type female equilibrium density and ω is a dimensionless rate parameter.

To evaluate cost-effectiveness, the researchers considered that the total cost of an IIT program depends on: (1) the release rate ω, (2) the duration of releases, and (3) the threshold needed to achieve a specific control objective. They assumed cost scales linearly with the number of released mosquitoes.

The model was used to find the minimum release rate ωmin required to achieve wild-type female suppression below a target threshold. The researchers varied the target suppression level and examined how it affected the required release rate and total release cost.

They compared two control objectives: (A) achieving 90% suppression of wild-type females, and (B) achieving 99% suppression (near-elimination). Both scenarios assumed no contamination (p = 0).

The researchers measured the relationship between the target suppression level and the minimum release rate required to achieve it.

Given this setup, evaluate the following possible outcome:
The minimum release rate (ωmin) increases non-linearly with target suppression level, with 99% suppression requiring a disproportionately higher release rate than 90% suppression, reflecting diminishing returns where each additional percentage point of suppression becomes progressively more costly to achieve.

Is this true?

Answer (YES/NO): NO